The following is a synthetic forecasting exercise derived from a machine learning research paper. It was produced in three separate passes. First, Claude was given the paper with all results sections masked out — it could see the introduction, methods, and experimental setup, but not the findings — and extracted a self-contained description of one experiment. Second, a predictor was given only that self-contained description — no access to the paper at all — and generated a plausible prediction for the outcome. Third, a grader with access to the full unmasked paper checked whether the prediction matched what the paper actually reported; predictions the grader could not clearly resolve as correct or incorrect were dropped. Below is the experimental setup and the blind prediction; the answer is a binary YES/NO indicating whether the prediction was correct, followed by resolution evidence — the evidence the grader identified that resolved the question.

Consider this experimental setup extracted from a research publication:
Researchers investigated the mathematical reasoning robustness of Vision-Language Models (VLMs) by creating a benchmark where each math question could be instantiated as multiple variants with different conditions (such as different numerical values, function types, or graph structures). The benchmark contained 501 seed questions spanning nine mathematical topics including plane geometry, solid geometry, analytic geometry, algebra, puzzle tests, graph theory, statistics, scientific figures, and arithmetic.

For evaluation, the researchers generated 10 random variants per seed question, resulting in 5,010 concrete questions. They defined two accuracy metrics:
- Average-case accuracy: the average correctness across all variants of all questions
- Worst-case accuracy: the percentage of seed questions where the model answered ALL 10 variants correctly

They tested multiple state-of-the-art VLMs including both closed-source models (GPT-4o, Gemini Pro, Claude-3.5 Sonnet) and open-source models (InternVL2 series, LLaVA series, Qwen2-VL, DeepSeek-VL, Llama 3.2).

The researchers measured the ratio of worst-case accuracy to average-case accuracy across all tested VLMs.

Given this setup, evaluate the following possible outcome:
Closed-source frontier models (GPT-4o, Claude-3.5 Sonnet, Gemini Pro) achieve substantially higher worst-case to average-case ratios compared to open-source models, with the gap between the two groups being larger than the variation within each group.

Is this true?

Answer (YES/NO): NO